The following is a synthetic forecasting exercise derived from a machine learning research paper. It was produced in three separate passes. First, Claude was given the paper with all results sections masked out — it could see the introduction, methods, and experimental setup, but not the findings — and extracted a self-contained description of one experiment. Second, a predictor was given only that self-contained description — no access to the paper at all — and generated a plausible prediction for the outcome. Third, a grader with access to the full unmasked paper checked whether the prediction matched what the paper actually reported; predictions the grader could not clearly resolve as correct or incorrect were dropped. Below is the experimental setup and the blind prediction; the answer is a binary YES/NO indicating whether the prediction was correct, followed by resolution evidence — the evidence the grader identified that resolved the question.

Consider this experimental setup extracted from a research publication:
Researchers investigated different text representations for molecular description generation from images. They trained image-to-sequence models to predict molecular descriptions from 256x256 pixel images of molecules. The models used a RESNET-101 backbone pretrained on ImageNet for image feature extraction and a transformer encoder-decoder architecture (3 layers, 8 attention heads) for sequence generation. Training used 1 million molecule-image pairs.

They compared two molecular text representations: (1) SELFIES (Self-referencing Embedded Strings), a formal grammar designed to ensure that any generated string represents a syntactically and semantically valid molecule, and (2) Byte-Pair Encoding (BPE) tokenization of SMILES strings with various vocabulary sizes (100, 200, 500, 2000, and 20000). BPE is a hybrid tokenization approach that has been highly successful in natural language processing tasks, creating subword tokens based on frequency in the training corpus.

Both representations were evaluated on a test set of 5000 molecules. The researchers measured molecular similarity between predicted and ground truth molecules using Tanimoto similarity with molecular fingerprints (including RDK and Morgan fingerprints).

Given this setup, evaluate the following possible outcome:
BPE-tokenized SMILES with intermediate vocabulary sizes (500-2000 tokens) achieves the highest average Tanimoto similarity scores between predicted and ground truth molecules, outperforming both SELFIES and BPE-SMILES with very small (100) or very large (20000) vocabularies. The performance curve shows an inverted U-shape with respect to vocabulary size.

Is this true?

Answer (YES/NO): NO